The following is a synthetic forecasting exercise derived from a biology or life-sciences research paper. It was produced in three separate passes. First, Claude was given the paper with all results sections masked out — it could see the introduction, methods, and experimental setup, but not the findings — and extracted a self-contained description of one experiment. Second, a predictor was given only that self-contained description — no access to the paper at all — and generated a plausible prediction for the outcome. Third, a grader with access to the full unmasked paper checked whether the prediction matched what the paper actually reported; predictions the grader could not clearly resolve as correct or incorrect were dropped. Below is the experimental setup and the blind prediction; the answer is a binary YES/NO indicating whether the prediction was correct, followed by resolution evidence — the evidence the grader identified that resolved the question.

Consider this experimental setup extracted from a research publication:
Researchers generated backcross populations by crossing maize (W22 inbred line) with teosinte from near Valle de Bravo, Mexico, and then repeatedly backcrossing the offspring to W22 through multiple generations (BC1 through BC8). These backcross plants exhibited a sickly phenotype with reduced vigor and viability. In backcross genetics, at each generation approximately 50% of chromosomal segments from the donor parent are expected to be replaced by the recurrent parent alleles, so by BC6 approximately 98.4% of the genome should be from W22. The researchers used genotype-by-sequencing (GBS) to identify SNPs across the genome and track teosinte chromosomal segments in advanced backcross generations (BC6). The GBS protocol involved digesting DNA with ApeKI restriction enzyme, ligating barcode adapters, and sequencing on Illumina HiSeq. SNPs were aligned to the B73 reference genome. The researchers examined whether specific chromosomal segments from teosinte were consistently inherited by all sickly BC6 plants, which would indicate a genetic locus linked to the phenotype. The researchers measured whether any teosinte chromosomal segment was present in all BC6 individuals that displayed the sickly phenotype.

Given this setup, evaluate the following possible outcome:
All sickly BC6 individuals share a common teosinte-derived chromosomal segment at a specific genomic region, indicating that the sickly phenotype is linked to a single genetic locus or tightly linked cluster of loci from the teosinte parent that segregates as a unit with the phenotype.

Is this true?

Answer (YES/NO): NO